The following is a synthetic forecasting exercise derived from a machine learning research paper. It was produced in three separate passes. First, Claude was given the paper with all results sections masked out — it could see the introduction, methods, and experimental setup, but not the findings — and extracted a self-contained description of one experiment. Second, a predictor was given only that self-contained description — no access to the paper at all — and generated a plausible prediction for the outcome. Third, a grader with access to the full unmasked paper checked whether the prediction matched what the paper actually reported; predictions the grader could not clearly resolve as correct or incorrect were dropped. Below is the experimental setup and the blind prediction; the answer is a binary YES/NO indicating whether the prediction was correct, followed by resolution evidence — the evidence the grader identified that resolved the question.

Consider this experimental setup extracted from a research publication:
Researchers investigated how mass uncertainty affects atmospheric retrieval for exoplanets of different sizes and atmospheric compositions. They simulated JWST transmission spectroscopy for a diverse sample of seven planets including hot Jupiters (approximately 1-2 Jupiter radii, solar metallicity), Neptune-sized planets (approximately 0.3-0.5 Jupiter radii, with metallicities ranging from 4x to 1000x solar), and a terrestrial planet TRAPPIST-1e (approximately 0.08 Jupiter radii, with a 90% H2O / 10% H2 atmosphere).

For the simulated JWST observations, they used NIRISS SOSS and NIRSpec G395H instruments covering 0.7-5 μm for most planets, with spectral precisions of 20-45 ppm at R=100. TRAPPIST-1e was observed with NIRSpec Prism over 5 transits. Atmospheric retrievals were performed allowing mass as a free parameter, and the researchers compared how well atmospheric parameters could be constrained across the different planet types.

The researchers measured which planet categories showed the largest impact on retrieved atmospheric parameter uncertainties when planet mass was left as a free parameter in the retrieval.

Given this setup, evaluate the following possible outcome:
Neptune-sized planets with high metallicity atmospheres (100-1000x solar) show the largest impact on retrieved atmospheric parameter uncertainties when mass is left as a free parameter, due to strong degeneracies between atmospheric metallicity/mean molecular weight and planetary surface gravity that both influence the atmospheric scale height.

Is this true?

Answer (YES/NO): NO